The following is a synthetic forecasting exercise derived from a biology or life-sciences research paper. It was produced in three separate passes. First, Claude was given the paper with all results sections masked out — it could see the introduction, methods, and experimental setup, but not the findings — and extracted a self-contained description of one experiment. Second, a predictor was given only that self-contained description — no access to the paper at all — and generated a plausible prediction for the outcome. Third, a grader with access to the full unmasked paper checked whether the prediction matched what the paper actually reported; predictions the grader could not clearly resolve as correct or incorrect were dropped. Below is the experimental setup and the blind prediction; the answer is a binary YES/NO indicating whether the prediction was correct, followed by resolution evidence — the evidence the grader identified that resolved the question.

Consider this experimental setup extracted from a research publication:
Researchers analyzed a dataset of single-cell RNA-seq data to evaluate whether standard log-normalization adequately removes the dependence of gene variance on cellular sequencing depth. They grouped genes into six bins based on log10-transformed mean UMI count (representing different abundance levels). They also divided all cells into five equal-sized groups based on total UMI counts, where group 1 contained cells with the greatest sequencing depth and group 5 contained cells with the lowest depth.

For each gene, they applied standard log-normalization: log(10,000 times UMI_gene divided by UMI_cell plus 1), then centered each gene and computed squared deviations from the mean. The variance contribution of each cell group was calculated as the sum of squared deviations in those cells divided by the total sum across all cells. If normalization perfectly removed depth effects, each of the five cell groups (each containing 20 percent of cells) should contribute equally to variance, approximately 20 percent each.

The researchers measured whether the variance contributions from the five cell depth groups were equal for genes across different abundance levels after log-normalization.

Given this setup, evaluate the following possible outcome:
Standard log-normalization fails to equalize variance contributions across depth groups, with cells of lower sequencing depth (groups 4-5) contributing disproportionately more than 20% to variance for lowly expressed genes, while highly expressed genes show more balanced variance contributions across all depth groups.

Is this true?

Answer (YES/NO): NO